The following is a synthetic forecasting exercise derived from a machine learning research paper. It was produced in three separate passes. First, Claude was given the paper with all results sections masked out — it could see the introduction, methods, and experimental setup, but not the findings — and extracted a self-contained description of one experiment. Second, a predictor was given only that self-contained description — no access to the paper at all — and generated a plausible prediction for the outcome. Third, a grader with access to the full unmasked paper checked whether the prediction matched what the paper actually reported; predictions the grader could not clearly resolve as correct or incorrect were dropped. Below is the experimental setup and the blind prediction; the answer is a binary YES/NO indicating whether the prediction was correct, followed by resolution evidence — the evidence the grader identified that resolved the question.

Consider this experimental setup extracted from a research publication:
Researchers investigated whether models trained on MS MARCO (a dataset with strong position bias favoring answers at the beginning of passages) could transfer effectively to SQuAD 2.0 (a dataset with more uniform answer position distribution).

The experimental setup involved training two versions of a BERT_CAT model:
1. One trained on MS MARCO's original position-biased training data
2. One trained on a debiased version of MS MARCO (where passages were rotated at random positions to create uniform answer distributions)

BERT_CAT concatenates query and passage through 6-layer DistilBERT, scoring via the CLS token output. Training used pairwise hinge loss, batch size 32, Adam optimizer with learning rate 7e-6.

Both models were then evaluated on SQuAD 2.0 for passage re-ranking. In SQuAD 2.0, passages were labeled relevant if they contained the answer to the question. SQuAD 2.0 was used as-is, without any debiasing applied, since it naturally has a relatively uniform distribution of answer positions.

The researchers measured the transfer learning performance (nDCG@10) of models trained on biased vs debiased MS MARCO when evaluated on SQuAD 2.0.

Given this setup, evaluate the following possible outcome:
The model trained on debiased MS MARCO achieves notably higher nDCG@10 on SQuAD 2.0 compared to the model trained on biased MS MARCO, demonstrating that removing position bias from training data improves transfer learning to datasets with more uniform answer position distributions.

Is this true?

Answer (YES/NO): YES